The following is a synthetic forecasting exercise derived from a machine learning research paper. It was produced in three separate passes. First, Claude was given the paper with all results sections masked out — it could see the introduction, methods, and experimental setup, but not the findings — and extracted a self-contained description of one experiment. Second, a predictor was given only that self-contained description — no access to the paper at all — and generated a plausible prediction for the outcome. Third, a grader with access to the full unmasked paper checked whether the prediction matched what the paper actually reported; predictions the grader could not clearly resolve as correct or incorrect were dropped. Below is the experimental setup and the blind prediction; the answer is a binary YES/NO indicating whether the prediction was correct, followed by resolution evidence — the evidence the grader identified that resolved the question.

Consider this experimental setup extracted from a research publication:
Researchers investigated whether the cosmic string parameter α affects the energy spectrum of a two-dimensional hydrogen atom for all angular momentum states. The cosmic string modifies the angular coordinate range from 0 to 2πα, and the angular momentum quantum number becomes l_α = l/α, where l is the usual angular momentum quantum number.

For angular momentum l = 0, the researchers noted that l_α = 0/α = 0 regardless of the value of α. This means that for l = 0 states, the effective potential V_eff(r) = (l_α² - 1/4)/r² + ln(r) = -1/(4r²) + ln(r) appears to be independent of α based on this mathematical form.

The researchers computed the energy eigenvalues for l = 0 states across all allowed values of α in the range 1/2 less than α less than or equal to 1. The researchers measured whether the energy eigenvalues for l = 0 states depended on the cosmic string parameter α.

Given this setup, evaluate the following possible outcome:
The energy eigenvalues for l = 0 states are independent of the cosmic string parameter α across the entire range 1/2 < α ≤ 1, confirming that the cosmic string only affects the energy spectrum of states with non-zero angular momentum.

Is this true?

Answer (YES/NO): YES